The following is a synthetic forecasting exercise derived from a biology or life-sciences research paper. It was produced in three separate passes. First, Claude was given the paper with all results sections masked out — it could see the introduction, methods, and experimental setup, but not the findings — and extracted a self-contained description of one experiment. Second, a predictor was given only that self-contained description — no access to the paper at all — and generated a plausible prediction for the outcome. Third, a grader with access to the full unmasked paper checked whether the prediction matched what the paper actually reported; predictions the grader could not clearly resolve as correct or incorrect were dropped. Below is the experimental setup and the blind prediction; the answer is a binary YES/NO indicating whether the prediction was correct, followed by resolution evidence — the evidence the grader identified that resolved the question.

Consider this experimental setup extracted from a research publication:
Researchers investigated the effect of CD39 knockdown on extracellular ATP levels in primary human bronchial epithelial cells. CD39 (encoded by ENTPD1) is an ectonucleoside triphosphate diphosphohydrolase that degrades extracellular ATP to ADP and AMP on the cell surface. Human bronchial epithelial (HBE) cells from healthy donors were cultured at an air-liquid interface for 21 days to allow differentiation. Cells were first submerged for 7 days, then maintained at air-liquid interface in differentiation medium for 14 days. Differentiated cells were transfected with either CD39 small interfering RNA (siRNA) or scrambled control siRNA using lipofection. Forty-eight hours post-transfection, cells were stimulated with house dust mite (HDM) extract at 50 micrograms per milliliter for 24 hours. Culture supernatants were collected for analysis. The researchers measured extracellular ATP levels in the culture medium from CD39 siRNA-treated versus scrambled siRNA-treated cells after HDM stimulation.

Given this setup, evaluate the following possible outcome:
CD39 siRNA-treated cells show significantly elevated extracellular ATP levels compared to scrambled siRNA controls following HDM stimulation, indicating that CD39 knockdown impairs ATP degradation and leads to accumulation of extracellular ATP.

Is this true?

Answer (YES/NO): YES